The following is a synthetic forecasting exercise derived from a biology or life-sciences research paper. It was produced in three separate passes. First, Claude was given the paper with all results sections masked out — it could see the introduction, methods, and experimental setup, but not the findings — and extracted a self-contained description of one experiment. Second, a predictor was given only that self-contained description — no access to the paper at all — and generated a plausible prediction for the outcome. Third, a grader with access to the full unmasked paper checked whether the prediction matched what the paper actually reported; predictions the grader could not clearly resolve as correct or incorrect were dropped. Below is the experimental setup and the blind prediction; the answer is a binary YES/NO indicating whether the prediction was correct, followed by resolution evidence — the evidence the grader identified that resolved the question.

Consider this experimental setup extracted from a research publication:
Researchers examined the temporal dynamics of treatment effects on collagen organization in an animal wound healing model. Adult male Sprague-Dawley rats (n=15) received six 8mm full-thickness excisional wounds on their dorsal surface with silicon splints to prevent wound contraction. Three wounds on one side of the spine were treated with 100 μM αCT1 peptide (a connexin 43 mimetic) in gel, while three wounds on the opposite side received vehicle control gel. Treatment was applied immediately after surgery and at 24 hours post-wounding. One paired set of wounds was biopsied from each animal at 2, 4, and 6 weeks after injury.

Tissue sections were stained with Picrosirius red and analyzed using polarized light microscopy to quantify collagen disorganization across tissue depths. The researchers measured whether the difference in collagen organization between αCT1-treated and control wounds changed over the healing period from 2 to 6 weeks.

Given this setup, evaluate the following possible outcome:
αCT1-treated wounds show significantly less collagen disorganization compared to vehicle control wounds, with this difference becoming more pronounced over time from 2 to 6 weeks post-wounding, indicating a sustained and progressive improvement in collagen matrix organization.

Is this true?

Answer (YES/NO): NO